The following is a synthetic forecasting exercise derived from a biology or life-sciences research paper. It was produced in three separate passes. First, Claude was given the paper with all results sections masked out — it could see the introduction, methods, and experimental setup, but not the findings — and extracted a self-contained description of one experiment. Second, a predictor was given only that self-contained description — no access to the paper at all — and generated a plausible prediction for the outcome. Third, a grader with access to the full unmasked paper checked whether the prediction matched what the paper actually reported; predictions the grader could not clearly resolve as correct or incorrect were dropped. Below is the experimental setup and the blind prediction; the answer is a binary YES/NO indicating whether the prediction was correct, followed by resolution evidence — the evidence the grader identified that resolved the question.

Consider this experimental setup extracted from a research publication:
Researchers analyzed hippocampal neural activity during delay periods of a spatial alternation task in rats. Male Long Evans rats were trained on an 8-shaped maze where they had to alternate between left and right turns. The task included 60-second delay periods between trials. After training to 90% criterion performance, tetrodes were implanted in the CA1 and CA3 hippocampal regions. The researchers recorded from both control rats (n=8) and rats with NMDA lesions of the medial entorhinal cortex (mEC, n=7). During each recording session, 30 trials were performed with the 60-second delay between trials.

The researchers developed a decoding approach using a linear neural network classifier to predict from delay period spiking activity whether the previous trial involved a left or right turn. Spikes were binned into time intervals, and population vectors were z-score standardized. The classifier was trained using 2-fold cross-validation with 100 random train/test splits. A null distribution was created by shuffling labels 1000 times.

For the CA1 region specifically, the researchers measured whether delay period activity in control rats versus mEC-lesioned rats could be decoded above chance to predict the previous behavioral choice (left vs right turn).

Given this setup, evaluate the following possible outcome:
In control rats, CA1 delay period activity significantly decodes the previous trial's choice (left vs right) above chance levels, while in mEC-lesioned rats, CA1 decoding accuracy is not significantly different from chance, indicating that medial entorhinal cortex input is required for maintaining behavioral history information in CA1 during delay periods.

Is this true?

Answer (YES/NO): YES